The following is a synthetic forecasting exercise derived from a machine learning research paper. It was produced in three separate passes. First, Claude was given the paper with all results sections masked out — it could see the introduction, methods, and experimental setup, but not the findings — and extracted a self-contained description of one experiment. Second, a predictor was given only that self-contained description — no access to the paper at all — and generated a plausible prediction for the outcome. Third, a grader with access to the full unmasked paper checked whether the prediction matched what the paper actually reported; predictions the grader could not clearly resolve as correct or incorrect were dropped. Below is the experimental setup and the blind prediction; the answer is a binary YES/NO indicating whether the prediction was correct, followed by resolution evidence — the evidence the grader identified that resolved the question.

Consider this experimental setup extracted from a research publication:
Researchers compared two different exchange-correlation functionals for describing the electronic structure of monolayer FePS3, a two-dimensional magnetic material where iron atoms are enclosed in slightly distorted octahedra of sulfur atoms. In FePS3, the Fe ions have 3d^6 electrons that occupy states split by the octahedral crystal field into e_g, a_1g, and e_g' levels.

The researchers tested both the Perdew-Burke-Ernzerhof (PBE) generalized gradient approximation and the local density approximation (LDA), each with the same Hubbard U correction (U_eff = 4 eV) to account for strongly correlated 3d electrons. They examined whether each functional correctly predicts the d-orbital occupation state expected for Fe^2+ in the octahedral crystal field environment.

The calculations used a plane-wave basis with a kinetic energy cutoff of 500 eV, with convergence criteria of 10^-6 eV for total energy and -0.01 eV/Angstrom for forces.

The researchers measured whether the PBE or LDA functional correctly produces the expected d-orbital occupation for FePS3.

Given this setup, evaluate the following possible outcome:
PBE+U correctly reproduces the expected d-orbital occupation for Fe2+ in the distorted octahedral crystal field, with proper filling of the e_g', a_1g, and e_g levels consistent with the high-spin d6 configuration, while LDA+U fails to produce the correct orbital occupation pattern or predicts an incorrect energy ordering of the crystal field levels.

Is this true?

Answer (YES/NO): NO